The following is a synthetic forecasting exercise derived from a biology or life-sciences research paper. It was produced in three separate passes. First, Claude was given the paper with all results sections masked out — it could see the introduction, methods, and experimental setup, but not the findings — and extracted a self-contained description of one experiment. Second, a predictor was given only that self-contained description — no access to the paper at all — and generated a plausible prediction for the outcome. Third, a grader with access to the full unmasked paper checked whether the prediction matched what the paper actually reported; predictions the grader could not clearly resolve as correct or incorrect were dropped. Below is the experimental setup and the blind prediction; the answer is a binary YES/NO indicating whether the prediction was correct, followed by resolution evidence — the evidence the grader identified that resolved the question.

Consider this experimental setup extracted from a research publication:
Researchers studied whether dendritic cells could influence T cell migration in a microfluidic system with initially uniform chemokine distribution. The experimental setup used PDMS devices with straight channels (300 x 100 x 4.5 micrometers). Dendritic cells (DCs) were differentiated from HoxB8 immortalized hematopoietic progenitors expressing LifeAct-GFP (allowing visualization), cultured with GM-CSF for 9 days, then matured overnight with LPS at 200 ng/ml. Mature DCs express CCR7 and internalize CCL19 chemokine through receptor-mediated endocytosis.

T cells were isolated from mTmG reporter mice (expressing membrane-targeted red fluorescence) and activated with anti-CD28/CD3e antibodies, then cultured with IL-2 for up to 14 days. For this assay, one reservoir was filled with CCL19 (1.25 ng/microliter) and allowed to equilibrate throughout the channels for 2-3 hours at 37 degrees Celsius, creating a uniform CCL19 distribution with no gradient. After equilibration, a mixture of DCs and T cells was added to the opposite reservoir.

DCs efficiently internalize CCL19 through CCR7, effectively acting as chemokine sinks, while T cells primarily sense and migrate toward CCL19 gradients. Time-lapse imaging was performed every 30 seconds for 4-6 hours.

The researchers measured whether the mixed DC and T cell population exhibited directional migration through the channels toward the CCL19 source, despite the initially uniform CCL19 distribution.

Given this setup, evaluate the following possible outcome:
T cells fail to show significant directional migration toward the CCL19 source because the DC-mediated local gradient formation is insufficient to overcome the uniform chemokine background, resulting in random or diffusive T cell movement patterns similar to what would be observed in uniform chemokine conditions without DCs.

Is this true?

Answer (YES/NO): NO